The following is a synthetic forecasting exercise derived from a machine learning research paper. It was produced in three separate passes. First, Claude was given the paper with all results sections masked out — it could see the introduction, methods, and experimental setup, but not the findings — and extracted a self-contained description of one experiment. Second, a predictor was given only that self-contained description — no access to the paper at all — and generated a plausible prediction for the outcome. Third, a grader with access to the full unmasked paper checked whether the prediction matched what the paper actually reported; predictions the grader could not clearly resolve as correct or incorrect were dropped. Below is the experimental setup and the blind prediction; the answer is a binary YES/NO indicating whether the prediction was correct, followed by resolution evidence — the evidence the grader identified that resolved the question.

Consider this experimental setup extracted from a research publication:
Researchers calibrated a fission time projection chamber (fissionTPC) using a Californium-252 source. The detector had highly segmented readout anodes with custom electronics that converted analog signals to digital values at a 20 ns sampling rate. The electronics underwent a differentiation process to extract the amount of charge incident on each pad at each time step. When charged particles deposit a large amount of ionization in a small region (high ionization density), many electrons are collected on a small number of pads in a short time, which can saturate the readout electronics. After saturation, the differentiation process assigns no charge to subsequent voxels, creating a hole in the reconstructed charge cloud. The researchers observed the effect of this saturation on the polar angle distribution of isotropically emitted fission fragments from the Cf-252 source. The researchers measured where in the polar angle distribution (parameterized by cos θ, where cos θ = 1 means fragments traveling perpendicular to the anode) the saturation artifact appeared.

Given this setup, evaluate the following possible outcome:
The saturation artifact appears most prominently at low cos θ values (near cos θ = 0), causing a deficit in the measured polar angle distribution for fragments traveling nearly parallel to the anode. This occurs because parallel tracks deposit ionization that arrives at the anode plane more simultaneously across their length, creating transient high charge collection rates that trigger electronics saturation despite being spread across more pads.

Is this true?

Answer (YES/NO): NO